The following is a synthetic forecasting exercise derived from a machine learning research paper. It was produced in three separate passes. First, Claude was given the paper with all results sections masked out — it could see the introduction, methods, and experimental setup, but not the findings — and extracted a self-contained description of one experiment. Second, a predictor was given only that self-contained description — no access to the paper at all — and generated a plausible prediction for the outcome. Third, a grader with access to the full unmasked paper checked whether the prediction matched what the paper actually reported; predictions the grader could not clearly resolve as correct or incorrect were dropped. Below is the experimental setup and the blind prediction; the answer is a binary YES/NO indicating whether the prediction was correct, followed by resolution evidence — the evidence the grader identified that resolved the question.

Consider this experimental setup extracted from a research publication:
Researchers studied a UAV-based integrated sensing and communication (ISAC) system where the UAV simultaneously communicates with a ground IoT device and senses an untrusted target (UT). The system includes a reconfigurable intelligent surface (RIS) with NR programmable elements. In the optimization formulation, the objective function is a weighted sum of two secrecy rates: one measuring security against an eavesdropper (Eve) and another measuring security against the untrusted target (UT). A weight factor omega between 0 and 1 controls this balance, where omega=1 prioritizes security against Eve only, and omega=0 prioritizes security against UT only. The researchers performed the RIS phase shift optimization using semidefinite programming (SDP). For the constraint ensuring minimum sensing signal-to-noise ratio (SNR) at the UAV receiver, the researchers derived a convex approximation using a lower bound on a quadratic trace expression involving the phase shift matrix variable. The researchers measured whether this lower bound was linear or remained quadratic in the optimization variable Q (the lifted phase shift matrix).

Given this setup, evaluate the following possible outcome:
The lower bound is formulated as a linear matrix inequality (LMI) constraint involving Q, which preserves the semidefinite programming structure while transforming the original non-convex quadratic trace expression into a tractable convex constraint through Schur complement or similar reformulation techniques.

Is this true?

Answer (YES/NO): NO